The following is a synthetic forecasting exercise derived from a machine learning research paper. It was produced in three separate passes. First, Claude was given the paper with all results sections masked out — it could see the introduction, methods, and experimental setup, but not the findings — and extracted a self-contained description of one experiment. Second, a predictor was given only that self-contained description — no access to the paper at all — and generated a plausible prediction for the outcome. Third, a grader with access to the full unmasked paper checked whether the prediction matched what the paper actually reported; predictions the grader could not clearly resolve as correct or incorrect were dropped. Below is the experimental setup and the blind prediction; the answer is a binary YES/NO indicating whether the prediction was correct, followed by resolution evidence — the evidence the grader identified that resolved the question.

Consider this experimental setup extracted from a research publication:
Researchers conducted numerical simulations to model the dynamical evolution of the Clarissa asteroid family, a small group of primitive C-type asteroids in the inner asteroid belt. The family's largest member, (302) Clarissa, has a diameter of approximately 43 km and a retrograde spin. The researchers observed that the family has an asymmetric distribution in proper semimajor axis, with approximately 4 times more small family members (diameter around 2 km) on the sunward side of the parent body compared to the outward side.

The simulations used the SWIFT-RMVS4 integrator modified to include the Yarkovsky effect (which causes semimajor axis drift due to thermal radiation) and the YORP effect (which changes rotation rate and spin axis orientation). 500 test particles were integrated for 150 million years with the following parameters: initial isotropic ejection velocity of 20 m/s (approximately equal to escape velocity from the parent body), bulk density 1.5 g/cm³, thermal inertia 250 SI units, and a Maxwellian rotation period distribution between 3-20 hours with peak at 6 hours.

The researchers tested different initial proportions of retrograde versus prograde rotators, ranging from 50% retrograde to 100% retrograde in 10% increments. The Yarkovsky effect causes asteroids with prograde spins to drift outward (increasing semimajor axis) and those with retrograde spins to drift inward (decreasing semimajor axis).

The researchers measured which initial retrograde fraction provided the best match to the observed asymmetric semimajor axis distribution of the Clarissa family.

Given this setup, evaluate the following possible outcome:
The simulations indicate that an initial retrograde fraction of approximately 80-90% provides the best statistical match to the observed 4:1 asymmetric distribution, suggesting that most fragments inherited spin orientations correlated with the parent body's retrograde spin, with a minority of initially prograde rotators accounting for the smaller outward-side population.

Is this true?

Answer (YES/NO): NO